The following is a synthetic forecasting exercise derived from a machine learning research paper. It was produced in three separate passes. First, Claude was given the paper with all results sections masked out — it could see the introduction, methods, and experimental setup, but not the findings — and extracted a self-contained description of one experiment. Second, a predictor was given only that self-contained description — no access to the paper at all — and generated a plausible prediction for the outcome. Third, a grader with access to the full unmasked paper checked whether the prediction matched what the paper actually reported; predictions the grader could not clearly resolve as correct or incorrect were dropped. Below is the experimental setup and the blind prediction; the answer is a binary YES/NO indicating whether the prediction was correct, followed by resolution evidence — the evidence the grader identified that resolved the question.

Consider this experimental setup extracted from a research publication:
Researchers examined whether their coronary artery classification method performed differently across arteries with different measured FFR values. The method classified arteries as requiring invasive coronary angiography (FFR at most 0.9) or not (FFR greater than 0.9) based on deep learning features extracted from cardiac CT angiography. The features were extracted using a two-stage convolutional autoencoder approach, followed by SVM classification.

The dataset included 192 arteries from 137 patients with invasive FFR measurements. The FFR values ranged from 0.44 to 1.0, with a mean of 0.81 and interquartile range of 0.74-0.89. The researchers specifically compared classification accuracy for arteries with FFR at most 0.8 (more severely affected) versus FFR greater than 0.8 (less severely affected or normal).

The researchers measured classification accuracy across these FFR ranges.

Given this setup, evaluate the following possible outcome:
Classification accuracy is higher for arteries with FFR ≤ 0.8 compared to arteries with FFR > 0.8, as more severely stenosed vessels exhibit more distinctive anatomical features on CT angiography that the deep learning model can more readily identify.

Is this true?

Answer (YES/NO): NO